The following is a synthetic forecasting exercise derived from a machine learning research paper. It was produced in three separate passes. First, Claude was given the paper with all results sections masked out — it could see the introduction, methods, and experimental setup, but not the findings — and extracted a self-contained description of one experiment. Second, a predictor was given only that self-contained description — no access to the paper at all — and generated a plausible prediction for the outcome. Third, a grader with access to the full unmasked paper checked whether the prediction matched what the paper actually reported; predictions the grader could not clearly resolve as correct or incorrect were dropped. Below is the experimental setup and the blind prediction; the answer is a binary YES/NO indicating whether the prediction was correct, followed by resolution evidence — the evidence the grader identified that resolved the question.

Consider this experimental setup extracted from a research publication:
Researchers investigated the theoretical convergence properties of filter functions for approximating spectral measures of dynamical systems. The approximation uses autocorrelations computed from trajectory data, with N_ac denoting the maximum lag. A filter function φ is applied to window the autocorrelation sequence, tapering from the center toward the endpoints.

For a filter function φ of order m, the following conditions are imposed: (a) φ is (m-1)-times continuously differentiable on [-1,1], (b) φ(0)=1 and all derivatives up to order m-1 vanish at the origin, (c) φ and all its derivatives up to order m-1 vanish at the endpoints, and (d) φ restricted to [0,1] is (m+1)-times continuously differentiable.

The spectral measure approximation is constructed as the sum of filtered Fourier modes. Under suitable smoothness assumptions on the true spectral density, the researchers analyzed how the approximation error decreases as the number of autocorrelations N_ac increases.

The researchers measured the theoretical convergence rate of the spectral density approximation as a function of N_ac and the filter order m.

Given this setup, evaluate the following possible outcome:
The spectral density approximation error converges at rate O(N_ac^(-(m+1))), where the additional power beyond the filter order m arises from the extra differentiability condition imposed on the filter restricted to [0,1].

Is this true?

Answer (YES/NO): NO